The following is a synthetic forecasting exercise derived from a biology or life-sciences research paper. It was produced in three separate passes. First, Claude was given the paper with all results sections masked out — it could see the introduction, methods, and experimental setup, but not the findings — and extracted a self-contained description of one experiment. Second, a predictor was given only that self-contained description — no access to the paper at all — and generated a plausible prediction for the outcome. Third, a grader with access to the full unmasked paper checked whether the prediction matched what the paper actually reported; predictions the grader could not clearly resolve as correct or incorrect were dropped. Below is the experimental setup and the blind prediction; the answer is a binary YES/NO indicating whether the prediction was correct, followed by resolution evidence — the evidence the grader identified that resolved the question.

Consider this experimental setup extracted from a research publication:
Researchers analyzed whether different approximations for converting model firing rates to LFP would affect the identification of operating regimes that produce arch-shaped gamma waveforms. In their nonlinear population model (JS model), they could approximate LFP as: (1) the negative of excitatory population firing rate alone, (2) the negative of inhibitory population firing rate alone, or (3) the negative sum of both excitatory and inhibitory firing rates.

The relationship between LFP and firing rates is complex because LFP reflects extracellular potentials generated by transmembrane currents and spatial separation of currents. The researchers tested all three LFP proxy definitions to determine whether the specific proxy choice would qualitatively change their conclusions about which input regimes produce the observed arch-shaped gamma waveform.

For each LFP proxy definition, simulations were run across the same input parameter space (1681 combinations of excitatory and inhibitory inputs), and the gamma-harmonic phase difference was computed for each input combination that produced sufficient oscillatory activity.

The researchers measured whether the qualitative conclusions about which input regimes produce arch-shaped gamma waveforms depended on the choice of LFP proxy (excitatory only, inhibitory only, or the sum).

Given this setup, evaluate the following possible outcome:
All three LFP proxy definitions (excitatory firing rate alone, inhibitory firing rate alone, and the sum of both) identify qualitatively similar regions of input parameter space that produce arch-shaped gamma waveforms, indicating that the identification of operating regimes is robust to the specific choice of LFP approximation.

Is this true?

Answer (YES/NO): YES